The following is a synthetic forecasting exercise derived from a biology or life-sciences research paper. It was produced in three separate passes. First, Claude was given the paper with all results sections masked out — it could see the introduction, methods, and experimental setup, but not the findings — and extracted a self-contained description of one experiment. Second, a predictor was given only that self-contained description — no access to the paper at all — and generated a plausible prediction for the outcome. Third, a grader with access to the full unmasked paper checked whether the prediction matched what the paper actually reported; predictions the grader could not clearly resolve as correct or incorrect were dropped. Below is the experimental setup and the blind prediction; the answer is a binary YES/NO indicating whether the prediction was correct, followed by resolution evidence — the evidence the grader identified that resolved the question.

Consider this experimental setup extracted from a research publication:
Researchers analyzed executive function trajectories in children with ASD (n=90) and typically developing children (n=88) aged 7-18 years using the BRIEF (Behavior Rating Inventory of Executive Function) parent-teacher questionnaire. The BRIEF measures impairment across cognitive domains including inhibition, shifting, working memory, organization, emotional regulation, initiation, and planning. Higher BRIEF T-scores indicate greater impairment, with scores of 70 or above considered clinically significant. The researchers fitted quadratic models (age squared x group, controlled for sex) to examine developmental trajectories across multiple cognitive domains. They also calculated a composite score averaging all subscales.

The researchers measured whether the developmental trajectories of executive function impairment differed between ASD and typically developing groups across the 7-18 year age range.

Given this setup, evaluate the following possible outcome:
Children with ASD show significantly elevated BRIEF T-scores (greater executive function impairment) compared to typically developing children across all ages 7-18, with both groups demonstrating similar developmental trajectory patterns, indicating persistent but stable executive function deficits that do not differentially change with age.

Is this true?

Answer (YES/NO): NO